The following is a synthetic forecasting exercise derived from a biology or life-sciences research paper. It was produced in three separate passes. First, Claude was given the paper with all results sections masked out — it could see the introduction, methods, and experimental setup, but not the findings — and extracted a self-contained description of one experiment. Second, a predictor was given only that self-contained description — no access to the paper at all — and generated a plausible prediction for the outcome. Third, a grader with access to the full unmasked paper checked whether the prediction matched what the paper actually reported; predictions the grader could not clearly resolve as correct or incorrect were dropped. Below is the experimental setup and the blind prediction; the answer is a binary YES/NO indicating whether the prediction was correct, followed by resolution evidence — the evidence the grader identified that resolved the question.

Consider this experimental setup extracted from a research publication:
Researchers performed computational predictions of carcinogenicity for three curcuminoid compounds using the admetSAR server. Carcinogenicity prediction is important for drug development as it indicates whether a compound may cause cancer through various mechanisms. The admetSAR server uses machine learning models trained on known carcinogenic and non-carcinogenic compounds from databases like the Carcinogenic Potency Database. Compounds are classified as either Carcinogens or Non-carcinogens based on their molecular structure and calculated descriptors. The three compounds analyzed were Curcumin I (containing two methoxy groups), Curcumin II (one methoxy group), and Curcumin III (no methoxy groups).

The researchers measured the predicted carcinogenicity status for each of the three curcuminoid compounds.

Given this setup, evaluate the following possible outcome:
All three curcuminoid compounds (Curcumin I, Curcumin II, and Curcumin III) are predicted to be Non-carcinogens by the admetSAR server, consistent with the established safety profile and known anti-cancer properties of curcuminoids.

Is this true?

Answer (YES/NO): YES